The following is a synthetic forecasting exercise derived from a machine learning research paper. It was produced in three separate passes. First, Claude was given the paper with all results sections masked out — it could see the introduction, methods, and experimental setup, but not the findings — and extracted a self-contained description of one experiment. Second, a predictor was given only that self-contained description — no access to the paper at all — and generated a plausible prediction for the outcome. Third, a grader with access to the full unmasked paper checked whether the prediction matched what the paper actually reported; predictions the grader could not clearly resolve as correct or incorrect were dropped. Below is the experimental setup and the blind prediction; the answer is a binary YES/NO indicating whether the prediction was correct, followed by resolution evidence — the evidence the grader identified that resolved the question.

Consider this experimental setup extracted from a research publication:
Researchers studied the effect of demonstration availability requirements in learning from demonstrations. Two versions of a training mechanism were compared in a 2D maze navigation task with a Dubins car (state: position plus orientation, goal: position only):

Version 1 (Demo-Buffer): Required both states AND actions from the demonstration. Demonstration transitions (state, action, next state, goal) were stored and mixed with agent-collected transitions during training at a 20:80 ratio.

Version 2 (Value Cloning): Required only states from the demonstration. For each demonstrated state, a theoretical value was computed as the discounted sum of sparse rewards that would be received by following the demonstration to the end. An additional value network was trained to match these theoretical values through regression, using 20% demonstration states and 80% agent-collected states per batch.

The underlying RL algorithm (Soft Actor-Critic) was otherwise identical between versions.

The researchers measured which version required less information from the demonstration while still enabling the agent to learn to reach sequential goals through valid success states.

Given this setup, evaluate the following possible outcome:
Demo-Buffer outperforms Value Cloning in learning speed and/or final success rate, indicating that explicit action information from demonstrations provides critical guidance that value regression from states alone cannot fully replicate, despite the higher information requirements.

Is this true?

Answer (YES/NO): YES